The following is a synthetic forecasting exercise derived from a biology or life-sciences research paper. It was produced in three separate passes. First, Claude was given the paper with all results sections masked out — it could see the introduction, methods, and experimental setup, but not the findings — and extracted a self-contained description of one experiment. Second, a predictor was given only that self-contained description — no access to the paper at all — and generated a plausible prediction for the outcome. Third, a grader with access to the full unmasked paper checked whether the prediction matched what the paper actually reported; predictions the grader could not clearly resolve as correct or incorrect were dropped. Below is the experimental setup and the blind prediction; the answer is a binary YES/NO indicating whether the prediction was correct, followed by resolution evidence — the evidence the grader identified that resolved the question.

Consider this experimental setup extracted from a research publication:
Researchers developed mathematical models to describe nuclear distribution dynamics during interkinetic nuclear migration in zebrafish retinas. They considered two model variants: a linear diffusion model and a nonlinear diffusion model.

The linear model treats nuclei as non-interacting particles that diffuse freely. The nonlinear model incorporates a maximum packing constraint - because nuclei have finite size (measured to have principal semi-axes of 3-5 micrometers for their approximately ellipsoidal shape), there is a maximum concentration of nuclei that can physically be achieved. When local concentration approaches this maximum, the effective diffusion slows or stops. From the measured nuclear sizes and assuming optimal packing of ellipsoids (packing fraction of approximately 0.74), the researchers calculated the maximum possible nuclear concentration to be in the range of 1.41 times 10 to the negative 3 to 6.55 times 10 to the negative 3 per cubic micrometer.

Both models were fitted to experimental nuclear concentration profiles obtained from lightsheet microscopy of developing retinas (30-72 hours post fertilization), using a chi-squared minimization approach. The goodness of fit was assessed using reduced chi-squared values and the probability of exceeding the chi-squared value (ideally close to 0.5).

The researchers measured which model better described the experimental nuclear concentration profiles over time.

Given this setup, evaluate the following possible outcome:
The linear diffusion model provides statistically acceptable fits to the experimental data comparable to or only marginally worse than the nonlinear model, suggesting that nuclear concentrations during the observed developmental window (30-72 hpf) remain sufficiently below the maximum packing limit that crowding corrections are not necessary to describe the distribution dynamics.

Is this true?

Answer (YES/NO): NO